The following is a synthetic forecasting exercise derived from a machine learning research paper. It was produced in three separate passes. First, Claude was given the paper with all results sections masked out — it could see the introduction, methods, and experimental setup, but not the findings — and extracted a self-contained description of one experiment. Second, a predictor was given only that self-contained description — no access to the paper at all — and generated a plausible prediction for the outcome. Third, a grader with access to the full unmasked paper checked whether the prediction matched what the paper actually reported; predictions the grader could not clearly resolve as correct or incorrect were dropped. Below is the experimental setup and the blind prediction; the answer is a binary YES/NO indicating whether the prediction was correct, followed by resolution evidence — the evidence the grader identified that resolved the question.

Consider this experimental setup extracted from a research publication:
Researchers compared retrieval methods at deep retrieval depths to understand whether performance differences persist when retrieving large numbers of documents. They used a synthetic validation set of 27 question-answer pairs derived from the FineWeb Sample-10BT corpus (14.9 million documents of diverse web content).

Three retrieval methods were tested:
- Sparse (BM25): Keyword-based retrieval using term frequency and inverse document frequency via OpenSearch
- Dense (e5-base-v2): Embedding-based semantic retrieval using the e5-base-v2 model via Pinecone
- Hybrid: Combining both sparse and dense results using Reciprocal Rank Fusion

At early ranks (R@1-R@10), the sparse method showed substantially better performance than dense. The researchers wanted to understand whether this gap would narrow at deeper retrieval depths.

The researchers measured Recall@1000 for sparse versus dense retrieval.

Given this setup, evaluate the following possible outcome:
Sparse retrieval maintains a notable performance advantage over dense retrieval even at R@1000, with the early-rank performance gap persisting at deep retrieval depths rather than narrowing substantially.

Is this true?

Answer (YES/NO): YES